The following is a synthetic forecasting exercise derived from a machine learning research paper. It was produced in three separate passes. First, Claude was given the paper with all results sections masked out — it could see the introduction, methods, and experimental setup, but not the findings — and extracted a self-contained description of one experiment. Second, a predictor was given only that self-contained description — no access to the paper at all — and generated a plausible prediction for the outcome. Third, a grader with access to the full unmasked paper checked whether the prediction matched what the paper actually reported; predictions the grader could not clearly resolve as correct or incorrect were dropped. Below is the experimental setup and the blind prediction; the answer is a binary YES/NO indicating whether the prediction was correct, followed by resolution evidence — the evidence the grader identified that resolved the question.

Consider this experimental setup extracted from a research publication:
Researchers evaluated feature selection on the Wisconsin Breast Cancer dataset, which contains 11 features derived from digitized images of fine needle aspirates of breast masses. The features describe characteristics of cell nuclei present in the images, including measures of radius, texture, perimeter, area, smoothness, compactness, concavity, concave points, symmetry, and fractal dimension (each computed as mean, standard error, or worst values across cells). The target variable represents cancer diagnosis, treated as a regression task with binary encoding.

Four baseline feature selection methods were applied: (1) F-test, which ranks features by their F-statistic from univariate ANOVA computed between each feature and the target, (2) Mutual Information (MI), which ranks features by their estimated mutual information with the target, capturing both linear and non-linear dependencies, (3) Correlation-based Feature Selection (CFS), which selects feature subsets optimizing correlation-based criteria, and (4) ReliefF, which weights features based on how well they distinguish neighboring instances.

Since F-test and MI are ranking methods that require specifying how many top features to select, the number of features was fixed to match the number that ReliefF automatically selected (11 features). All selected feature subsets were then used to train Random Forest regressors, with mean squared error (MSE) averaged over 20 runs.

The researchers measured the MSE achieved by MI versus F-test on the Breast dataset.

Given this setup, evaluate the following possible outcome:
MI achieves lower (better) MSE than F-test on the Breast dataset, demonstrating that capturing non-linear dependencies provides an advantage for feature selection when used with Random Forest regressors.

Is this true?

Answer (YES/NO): YES